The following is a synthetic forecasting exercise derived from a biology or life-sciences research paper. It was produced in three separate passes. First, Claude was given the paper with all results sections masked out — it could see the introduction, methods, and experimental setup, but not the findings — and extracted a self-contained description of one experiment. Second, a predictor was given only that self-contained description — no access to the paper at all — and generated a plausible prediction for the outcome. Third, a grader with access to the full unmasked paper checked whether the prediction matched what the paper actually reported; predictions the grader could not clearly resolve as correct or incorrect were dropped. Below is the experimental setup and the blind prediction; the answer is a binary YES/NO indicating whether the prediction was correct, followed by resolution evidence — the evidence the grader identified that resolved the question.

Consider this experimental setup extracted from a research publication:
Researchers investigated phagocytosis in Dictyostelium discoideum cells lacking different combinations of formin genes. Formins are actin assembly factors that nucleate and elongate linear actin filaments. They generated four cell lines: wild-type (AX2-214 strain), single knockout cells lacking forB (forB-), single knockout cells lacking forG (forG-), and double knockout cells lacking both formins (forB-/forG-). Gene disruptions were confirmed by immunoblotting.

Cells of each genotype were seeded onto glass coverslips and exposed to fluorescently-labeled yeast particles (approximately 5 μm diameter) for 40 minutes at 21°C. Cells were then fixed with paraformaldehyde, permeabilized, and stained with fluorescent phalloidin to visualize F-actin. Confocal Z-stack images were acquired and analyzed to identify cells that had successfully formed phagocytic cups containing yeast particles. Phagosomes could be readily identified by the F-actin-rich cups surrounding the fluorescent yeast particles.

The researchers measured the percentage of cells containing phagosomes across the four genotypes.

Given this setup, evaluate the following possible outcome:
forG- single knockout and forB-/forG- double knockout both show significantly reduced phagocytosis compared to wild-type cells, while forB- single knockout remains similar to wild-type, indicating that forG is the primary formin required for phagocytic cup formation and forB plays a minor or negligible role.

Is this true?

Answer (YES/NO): NO